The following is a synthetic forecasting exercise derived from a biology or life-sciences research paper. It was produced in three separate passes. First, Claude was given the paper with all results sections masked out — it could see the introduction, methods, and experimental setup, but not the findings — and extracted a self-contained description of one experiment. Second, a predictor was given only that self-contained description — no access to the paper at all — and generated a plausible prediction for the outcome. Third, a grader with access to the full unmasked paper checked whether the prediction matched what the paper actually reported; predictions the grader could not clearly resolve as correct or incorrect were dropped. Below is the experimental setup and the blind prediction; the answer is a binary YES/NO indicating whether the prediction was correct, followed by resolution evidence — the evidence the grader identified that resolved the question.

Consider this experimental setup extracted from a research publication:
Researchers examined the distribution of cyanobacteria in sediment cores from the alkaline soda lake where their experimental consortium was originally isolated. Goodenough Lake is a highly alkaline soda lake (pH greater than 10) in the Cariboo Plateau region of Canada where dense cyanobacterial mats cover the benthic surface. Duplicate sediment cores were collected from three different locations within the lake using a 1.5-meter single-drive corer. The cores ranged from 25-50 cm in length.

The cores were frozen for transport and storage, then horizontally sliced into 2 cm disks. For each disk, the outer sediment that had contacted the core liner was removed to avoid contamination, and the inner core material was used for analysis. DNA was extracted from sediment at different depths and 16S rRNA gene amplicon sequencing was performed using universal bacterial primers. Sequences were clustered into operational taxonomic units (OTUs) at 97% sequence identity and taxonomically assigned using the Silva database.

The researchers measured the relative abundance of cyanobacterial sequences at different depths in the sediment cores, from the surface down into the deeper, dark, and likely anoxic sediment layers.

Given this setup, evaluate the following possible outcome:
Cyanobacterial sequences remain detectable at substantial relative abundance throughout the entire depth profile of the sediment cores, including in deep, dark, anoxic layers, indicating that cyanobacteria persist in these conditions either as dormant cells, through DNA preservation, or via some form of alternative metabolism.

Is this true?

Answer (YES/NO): NO